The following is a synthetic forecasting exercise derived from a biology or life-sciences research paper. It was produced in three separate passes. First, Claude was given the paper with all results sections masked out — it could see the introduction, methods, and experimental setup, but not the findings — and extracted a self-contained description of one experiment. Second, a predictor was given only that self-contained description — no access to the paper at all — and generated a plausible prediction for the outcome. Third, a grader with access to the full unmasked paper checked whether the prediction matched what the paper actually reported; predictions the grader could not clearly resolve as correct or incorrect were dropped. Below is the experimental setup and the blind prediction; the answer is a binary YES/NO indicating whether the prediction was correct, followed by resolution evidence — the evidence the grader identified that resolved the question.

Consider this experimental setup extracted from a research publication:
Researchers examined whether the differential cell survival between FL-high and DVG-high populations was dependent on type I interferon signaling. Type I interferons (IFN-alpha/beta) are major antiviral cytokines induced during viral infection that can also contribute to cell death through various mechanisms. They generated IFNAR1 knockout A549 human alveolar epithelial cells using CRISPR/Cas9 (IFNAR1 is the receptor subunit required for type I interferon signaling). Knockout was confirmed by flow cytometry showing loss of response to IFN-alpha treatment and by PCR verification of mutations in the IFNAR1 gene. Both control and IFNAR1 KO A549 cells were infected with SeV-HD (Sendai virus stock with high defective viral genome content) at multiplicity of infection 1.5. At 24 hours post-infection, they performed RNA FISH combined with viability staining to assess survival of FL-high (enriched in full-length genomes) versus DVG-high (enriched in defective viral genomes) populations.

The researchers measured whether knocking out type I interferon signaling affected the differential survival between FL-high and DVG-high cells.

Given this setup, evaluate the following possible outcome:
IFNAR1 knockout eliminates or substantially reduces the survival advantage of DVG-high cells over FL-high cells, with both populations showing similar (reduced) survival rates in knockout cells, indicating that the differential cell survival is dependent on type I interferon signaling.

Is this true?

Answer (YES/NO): NO